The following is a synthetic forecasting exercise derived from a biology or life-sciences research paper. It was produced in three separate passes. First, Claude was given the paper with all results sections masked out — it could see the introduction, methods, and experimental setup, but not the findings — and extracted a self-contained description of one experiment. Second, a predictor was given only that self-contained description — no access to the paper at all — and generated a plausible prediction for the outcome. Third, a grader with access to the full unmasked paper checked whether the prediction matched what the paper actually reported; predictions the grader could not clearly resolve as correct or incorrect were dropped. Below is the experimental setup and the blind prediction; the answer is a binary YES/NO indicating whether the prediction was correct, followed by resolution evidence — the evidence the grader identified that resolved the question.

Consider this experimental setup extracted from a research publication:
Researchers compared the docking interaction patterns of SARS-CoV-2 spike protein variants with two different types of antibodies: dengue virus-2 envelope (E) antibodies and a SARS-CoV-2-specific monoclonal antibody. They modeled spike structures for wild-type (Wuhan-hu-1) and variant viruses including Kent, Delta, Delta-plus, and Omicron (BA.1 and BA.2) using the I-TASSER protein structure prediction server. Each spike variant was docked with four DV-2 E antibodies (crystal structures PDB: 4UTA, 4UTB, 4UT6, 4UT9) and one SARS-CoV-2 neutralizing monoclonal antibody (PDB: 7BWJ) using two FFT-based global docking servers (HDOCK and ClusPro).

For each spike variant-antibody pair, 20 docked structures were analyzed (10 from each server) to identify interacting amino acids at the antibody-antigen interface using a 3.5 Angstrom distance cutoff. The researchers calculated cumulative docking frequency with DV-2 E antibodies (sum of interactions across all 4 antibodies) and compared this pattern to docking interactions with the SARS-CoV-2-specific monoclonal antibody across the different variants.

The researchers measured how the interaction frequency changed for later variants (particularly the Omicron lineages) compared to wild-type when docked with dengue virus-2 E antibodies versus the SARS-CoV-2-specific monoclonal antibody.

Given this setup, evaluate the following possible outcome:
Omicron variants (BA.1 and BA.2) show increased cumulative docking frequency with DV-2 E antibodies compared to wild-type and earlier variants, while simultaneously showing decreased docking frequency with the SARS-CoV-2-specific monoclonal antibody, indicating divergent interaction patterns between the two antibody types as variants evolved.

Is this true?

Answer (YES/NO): NO